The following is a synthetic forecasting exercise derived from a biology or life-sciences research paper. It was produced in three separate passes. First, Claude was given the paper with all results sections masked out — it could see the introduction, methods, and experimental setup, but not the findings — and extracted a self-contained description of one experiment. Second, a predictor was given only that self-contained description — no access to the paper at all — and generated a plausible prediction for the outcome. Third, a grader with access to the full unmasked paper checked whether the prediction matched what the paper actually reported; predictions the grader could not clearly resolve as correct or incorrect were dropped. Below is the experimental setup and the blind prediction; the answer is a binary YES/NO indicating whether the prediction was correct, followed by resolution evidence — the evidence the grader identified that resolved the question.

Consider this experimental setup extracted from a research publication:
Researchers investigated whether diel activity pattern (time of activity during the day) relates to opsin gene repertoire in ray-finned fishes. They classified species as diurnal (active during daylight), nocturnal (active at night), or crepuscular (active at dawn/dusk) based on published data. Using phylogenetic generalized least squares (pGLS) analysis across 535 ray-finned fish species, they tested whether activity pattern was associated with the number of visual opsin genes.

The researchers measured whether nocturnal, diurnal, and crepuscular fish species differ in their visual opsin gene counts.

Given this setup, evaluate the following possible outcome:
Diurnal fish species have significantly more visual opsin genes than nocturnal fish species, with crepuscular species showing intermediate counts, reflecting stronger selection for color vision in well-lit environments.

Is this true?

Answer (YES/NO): NO